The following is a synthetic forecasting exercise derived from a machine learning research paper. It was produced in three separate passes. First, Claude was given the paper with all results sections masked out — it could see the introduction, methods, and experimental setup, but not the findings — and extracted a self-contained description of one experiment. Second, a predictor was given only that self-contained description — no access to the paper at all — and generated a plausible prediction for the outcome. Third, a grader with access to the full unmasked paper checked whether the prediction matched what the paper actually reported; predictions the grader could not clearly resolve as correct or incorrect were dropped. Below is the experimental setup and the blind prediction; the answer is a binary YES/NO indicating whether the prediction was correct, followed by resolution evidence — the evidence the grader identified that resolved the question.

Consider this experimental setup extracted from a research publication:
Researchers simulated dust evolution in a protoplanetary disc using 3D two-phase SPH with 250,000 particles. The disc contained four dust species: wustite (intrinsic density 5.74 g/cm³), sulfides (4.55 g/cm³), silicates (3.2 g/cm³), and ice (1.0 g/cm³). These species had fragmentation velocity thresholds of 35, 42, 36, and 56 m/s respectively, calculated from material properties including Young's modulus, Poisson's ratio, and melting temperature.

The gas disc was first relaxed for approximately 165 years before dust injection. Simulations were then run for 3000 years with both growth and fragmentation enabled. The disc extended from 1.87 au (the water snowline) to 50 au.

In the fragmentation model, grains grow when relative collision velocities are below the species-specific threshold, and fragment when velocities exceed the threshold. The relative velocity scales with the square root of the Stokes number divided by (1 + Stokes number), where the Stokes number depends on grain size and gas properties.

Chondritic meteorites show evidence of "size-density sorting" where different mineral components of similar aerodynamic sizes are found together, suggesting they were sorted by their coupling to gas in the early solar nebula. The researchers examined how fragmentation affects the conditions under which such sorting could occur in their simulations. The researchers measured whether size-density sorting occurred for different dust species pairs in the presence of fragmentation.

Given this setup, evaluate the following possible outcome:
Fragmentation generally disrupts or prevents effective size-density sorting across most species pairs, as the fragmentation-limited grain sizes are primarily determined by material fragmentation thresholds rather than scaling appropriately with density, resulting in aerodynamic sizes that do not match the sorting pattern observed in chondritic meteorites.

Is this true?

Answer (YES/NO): NO